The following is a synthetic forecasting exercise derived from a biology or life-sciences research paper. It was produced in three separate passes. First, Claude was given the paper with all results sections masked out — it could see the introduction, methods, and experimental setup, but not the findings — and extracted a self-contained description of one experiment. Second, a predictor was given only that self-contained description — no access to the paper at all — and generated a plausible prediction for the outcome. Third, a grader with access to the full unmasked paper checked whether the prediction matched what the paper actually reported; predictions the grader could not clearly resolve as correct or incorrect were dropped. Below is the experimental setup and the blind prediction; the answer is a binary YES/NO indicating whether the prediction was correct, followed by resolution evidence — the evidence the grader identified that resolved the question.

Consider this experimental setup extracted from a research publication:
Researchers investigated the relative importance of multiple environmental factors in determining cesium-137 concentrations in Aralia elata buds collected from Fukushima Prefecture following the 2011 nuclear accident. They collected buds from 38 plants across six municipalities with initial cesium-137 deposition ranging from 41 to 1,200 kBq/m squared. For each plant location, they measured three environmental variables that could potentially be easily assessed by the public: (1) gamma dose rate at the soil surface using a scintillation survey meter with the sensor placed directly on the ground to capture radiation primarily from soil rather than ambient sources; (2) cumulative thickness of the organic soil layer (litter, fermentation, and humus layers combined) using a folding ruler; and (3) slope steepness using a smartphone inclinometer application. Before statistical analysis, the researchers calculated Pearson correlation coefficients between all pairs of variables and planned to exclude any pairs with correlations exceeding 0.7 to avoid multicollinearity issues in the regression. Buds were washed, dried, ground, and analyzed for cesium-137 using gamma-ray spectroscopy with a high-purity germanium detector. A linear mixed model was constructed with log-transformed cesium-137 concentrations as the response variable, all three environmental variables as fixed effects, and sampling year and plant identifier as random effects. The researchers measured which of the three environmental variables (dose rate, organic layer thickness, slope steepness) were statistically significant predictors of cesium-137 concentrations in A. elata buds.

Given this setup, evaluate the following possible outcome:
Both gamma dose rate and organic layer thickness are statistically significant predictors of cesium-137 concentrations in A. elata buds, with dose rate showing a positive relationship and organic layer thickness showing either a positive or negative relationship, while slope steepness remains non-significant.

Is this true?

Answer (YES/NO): NO